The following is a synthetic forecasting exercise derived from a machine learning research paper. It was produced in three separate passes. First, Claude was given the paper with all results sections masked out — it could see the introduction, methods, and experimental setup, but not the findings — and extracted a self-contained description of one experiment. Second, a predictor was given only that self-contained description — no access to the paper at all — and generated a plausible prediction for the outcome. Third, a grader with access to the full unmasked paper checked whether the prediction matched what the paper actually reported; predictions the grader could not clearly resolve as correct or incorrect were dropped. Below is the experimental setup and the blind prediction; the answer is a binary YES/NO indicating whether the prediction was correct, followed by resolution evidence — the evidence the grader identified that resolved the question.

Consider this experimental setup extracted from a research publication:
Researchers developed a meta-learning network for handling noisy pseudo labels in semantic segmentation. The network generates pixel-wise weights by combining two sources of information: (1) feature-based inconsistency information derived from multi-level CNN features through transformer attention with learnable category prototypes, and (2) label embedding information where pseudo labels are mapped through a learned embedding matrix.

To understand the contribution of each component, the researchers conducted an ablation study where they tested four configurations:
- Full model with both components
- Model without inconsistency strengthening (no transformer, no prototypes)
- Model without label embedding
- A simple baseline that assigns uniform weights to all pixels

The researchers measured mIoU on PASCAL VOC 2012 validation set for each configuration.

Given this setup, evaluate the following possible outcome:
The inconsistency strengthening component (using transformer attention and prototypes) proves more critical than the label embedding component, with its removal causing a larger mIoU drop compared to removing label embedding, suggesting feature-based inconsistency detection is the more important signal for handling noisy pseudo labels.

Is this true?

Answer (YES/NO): YES